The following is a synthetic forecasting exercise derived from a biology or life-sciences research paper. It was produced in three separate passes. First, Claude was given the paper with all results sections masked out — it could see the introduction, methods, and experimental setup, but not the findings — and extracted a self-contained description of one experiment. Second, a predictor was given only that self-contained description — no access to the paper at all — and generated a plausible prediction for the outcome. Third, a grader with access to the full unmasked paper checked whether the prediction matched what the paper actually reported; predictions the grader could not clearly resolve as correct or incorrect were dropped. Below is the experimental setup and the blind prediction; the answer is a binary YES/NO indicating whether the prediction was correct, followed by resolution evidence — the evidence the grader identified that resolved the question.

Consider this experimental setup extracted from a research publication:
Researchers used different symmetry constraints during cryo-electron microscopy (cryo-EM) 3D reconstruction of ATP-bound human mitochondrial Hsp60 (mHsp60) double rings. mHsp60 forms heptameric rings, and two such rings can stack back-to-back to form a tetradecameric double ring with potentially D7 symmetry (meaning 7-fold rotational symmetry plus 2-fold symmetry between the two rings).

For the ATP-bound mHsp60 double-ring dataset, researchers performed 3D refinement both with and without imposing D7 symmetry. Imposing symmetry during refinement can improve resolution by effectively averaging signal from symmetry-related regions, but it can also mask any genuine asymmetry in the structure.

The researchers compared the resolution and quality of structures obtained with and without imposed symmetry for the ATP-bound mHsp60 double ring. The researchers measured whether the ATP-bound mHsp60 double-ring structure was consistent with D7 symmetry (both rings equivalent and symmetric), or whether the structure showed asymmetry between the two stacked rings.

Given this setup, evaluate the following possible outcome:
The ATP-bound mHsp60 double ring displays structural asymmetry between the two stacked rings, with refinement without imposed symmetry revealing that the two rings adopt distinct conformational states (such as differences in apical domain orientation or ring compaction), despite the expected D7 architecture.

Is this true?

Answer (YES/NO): NO